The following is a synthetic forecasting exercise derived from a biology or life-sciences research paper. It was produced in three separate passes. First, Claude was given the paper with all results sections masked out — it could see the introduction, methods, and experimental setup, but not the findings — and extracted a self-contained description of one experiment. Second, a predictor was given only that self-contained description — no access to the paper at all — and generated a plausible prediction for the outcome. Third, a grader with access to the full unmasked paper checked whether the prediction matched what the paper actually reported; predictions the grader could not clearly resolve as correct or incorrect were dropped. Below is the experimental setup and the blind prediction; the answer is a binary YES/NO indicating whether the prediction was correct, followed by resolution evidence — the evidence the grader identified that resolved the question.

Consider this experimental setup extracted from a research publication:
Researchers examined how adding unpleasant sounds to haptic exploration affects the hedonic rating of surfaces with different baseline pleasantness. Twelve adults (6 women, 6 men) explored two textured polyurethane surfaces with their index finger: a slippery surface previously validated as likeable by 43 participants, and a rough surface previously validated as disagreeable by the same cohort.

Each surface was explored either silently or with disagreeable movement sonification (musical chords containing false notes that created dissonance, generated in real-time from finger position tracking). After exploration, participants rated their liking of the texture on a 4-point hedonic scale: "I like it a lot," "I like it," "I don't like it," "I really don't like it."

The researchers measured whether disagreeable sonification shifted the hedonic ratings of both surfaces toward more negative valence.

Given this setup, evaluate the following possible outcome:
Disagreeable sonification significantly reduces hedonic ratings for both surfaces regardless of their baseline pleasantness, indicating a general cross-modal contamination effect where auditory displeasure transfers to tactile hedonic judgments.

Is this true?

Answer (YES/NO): NO